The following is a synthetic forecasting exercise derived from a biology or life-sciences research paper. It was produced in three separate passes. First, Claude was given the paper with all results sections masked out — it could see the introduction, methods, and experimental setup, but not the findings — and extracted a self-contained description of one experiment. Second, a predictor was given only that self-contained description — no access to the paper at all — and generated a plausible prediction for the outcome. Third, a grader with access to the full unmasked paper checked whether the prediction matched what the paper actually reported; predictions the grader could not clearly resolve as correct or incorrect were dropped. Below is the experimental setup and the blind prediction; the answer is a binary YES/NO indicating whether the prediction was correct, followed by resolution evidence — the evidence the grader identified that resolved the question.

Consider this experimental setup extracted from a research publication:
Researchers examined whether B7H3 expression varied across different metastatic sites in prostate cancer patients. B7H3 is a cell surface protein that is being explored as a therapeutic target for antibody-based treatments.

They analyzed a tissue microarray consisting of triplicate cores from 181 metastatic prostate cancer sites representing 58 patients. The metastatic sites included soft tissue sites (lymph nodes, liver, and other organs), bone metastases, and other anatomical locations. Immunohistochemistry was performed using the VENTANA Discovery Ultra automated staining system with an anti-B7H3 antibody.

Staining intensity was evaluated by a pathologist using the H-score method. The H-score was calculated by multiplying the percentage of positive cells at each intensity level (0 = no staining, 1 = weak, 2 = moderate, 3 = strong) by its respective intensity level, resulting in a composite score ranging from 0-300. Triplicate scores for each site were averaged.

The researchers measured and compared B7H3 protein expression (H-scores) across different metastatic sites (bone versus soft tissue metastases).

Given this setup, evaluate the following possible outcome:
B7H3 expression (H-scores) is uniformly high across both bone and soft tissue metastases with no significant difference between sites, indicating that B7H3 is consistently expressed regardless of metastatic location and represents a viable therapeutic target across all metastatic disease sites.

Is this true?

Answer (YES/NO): NO